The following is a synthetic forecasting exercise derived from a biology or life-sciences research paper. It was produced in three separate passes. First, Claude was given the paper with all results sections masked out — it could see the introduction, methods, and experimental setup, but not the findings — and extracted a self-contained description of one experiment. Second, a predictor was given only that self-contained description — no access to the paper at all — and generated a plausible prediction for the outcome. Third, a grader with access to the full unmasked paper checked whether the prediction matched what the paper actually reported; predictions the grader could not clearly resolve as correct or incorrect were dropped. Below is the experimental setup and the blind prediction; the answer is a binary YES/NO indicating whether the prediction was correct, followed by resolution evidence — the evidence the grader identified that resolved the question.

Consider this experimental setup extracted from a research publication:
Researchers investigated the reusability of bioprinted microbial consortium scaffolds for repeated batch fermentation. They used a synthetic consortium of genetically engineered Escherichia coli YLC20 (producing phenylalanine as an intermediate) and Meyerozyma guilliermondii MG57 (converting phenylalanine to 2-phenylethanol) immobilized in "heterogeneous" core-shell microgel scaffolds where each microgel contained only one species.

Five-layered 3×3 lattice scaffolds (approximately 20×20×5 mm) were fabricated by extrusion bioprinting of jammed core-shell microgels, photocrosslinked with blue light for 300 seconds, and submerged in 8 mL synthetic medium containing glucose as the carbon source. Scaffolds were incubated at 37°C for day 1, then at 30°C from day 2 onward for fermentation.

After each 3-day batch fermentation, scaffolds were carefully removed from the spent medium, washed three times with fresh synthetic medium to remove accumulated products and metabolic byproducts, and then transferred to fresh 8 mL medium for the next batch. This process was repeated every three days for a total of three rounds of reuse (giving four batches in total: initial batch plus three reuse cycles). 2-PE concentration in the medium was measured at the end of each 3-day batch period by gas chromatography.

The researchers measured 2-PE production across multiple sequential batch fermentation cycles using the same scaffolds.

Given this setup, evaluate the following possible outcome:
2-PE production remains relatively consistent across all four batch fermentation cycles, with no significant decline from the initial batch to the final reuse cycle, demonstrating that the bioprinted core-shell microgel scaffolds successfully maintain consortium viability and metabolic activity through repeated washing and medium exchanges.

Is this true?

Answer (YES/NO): NO